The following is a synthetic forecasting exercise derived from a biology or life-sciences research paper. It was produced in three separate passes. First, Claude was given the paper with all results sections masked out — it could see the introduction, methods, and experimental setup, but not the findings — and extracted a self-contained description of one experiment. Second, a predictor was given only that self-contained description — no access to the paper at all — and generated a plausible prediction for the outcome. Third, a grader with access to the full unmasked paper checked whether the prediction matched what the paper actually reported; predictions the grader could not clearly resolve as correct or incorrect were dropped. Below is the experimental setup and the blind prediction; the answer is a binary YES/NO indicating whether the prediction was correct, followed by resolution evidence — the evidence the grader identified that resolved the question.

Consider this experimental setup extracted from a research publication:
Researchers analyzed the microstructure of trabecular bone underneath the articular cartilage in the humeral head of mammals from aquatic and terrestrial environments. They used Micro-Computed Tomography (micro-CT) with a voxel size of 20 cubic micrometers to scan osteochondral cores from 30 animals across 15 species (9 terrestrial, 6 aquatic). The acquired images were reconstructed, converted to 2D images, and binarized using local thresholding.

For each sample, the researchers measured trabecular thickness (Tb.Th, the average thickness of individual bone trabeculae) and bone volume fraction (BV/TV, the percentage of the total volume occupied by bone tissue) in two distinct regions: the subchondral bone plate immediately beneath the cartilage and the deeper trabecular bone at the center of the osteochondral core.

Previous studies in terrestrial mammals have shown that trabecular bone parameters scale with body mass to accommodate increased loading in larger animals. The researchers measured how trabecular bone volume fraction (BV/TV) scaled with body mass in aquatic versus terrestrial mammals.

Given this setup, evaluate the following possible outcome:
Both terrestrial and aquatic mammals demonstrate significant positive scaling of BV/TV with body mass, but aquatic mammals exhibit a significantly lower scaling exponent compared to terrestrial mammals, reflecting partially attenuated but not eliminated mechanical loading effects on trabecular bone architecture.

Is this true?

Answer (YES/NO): NO